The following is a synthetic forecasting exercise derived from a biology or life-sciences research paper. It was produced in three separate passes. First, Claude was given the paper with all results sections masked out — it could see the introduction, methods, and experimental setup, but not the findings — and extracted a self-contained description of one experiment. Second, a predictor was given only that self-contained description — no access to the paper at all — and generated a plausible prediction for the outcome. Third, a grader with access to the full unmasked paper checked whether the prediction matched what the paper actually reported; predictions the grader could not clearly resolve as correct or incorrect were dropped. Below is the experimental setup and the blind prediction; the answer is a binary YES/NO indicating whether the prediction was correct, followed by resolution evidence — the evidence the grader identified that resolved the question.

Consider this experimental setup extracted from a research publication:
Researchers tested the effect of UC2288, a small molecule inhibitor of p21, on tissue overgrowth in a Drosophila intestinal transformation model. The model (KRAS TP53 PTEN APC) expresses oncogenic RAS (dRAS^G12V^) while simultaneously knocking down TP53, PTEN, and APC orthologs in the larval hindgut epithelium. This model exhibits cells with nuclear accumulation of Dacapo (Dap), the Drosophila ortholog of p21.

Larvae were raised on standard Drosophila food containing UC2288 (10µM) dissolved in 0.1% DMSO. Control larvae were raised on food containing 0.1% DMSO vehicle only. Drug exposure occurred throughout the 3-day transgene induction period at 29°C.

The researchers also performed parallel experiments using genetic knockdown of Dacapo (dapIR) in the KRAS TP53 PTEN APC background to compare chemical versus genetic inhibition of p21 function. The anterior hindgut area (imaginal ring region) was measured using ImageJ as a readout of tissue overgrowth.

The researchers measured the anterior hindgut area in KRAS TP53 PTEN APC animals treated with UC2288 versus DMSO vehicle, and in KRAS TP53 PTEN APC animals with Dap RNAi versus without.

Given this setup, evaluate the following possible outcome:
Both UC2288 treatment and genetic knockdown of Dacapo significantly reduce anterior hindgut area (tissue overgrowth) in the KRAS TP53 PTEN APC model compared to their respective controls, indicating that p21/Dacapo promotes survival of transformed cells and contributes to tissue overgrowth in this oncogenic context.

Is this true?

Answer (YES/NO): YES